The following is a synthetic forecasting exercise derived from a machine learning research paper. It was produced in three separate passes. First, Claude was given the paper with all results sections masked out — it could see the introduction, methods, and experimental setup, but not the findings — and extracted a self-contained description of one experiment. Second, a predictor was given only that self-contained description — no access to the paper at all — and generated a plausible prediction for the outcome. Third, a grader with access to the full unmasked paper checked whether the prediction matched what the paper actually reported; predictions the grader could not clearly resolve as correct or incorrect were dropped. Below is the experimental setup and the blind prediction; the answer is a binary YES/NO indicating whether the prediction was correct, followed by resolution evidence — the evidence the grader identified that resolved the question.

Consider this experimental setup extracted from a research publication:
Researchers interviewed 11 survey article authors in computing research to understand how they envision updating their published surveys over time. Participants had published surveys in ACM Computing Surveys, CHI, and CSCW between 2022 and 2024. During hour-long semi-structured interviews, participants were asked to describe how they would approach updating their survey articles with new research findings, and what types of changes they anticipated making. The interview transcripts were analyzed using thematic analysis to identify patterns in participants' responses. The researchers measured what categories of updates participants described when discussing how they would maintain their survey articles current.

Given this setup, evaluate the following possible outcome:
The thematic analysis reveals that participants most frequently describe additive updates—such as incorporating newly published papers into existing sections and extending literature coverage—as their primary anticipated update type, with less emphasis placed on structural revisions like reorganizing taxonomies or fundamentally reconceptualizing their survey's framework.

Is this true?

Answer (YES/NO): NO